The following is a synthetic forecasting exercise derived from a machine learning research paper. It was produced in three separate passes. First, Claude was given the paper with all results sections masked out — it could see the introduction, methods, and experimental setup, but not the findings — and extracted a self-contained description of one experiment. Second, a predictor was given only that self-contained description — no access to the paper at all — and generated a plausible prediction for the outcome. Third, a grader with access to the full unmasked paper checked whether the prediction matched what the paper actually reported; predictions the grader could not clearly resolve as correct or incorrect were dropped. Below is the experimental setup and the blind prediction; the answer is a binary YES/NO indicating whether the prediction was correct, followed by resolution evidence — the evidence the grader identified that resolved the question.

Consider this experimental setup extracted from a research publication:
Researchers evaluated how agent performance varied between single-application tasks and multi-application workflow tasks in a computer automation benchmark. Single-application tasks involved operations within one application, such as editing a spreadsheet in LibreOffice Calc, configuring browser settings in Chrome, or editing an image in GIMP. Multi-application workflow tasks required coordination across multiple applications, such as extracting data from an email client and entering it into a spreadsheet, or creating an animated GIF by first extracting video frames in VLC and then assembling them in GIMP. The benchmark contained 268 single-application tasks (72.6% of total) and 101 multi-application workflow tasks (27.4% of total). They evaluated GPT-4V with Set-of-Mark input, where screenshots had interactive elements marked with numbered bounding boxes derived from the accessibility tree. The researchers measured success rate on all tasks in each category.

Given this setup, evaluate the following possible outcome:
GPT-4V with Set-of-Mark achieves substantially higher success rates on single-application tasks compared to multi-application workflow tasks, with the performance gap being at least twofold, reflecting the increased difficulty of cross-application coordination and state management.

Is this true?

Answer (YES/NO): YES